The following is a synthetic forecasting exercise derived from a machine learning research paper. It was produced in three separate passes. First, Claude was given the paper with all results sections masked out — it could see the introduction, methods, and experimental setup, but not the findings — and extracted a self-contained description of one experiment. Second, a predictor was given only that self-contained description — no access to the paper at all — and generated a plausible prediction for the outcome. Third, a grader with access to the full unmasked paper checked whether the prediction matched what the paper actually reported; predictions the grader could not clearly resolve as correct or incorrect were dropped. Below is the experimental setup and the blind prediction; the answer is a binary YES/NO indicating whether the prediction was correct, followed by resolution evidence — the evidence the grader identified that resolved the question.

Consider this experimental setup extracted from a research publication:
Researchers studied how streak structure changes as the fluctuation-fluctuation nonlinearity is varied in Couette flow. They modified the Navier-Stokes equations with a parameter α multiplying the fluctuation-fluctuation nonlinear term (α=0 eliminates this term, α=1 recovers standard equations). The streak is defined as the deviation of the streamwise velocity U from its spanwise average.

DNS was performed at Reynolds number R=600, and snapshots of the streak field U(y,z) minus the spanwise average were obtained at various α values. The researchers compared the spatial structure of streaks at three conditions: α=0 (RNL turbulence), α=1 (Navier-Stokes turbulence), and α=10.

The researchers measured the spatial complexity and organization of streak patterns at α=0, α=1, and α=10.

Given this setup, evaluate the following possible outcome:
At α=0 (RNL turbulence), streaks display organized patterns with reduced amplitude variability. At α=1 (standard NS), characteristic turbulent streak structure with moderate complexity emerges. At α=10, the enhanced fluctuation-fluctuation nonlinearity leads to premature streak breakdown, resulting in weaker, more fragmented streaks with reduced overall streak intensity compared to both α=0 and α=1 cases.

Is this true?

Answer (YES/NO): NO